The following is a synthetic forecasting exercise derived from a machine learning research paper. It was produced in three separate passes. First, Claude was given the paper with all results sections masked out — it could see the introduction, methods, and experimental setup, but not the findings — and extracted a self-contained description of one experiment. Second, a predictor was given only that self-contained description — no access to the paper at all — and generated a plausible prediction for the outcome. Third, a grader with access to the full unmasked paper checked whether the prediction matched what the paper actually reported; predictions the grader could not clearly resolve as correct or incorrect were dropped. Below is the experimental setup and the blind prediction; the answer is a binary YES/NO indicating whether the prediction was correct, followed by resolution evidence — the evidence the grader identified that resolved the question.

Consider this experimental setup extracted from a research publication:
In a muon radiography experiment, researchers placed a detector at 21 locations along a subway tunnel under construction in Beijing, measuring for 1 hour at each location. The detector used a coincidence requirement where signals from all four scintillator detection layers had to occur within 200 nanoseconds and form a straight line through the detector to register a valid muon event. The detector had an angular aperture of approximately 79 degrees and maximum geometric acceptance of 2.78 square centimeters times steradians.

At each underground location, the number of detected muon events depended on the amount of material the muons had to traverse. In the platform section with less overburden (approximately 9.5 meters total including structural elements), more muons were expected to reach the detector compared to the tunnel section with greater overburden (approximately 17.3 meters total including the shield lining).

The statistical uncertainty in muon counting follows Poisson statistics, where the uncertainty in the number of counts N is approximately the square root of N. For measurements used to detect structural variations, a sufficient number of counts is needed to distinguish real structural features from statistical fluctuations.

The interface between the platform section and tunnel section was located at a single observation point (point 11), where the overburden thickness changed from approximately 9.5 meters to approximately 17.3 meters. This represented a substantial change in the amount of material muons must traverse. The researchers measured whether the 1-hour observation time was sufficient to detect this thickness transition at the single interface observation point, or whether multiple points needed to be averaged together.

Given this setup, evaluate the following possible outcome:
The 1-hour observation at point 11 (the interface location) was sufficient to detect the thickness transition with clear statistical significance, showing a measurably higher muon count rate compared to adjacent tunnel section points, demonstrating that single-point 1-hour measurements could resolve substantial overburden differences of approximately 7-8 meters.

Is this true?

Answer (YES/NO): YES